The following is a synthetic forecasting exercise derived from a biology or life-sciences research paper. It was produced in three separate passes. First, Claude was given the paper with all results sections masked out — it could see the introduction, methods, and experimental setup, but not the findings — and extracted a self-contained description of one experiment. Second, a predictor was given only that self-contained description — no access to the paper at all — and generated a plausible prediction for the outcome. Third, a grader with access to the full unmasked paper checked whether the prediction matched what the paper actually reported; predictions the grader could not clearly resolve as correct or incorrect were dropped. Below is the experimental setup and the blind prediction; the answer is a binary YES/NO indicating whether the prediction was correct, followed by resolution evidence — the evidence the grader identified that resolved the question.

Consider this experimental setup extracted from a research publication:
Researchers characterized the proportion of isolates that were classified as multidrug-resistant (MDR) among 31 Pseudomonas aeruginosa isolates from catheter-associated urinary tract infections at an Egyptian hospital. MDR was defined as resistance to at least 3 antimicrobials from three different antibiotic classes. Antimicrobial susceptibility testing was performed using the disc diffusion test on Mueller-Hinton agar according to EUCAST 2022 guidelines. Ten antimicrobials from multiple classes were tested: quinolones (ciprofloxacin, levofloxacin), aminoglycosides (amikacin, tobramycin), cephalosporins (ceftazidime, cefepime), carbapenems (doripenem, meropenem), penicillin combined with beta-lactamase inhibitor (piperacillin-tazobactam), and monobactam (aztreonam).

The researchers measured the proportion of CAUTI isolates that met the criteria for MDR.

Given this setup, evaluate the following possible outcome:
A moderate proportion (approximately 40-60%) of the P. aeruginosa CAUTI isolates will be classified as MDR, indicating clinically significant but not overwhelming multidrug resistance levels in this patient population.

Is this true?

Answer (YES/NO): NO